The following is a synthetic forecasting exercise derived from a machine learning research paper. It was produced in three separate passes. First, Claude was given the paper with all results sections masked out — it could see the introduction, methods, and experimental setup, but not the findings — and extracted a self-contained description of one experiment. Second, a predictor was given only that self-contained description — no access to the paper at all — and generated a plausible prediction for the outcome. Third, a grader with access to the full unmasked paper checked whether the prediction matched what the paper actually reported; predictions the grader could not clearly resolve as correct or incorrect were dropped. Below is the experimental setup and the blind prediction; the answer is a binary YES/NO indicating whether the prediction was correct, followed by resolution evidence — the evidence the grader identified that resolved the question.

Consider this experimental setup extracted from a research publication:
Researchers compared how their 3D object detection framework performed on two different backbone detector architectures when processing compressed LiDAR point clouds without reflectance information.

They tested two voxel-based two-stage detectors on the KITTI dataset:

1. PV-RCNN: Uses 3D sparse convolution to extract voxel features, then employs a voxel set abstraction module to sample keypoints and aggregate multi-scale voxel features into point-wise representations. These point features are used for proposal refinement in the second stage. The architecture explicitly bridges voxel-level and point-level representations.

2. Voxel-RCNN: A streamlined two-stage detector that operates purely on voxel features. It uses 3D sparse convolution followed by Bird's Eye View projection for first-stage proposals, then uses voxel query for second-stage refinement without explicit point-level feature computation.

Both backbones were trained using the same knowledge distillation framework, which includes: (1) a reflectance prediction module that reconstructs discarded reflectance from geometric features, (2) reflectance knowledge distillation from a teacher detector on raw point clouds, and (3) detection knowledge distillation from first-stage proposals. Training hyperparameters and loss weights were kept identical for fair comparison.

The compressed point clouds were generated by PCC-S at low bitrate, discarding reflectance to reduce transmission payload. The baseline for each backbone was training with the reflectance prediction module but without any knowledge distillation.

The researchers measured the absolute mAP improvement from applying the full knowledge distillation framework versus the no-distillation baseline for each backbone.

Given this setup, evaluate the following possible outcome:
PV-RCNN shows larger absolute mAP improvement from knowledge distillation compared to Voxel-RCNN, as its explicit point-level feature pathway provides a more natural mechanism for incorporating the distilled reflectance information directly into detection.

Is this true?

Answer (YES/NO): YES